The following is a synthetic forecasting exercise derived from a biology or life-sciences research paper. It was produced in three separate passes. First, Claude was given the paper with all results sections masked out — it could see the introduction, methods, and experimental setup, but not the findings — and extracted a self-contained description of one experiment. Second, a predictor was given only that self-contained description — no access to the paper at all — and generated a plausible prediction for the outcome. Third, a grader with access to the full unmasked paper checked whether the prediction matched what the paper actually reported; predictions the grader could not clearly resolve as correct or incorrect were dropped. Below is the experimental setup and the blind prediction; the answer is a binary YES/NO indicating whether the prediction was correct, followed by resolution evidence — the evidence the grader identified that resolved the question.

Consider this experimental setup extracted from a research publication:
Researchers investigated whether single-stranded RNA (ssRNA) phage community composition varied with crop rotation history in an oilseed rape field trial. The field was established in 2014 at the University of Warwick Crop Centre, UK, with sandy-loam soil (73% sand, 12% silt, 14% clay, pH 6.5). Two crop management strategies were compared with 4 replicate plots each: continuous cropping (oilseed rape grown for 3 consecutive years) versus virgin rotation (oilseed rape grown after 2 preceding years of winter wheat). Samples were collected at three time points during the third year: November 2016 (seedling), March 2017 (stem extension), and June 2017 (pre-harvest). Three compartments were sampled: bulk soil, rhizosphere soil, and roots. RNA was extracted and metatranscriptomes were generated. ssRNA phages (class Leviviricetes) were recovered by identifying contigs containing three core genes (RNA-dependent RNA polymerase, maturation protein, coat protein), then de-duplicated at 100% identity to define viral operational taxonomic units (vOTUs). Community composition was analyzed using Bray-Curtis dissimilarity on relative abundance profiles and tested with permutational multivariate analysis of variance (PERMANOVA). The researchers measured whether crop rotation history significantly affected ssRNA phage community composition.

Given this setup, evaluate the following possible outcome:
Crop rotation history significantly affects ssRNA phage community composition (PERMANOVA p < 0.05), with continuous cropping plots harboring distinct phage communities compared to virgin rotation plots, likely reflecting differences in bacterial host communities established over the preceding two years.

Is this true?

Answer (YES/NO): YES